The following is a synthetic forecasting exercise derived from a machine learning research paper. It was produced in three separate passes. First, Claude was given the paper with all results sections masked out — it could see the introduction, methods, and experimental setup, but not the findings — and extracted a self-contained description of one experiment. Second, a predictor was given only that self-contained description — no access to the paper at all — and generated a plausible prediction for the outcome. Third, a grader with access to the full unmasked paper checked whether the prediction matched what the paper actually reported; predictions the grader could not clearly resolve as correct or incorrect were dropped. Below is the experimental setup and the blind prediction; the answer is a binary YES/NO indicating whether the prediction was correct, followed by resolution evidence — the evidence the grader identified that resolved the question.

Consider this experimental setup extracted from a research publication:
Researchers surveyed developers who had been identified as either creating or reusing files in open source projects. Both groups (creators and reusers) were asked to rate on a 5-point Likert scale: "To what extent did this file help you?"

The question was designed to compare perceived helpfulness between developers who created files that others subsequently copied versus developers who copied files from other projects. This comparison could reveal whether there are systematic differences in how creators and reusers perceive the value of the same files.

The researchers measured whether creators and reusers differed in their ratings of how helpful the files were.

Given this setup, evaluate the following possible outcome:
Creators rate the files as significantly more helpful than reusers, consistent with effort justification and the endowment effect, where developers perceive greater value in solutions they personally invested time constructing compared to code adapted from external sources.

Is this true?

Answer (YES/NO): YES